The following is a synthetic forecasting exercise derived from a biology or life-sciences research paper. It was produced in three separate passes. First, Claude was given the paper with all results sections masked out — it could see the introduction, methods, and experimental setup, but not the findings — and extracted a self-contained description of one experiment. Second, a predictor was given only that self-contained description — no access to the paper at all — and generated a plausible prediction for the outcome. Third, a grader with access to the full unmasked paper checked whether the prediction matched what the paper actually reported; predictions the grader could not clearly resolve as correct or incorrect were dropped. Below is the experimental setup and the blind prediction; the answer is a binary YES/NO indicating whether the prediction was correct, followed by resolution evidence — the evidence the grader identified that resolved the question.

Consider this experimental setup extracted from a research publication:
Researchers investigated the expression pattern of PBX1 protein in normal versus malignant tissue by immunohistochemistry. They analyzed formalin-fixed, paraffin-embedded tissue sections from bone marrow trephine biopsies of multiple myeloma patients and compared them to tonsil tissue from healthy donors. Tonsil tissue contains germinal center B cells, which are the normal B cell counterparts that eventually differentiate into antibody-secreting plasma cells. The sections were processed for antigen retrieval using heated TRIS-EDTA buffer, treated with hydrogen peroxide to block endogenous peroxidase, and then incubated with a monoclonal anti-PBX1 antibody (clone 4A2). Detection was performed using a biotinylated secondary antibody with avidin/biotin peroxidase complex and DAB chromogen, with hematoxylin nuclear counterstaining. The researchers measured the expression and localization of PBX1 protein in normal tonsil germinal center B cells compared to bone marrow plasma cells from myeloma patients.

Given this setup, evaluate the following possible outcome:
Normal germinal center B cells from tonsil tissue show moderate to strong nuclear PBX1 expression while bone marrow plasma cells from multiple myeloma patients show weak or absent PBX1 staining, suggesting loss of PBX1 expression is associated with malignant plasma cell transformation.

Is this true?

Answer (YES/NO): NO